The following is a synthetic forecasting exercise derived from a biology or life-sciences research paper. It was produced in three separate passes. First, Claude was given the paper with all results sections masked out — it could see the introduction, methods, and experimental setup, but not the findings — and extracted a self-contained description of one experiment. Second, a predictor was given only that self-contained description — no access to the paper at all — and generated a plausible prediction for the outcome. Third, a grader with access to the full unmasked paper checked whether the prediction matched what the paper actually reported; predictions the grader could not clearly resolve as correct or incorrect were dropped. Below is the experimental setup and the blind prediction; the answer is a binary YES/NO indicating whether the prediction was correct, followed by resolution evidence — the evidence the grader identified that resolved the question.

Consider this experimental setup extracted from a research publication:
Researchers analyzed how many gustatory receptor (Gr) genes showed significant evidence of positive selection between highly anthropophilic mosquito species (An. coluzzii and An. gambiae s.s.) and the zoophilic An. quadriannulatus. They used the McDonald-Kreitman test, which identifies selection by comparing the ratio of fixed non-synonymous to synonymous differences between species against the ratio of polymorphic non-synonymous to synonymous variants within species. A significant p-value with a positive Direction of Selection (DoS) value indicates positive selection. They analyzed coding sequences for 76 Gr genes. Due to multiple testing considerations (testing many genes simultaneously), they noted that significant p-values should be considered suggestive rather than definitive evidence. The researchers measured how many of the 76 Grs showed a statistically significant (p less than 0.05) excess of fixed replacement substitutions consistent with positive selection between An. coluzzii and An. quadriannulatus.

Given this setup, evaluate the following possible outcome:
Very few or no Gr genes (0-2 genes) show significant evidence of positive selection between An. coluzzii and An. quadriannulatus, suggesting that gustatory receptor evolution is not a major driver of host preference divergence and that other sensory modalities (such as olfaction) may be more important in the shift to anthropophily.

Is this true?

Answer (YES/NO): YES